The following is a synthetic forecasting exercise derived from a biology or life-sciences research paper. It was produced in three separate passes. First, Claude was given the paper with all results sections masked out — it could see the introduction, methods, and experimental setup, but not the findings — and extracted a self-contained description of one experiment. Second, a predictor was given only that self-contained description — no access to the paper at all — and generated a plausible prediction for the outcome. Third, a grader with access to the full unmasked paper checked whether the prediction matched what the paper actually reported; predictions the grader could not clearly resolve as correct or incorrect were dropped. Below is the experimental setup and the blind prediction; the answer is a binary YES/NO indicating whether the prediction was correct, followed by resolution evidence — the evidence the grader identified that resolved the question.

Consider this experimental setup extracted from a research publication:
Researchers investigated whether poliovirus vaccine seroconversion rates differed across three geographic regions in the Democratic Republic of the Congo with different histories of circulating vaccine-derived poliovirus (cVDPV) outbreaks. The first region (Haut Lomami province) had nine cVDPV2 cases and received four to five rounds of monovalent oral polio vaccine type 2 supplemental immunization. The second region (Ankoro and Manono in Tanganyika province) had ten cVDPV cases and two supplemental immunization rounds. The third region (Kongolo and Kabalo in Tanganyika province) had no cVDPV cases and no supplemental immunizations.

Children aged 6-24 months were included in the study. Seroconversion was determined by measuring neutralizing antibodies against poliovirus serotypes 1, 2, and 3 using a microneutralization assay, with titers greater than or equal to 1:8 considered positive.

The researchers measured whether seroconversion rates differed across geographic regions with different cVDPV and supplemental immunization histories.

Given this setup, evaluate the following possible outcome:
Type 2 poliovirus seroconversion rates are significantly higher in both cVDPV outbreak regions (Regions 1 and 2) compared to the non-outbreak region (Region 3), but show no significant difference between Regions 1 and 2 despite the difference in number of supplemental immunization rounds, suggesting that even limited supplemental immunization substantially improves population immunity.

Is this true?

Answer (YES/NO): NO